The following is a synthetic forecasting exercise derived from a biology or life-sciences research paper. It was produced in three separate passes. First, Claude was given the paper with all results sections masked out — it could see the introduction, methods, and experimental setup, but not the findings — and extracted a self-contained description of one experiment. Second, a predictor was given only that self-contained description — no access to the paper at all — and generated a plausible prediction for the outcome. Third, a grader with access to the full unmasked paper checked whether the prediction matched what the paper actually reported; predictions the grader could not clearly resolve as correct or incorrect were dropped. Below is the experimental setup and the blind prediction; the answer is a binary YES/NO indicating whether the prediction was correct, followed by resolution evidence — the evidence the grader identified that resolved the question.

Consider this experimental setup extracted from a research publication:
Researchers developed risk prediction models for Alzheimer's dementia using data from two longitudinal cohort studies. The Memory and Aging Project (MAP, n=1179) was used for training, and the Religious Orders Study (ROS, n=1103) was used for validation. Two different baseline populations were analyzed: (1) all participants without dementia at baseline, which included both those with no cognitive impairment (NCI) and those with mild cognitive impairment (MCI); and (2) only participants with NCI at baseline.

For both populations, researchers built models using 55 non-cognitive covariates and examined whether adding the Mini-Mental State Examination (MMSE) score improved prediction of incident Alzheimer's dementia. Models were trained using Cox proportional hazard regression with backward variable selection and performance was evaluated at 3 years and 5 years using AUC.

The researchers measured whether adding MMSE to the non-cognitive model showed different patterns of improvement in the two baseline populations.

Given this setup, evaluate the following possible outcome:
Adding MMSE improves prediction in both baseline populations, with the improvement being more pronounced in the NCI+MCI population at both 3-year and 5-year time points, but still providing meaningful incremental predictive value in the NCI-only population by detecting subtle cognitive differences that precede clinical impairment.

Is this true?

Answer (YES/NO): NO